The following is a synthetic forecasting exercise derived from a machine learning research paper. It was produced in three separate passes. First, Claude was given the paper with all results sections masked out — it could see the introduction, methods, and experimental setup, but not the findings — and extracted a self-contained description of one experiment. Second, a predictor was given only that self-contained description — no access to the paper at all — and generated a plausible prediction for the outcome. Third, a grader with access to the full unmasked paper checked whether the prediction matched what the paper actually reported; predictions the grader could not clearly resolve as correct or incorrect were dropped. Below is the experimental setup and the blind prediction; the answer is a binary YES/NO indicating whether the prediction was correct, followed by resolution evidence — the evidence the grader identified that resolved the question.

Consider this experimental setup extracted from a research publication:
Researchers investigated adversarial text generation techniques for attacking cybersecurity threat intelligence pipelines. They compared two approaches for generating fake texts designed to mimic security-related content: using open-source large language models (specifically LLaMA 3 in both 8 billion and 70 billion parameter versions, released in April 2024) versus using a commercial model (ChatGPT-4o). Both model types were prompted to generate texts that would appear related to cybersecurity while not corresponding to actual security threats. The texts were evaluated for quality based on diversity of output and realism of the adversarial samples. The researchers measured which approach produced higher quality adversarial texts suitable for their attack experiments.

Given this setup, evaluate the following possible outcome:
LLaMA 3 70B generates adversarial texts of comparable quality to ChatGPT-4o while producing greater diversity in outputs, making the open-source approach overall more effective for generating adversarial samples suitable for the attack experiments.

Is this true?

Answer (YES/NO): NO